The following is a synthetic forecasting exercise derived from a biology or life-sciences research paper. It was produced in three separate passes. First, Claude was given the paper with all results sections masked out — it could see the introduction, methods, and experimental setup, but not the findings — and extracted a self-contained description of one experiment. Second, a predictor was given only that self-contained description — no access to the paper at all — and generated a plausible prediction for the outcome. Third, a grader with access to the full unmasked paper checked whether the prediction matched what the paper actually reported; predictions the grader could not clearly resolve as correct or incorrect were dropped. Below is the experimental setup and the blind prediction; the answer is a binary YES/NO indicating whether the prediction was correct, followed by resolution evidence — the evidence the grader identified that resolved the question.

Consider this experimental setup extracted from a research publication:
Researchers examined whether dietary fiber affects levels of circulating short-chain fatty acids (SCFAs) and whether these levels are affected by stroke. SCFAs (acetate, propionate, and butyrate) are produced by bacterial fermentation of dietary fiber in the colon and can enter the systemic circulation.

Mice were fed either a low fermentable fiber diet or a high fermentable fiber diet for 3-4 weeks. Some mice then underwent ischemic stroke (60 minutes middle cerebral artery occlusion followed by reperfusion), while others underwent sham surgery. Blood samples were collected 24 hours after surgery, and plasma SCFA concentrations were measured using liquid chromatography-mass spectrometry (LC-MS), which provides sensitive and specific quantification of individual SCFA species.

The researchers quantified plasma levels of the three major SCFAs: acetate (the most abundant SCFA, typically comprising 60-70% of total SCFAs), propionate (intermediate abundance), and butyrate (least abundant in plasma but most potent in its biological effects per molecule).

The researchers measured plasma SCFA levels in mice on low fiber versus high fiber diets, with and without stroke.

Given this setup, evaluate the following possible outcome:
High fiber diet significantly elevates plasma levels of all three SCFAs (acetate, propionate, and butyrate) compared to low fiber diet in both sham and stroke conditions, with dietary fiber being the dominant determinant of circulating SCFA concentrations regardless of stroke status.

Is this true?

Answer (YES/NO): NO